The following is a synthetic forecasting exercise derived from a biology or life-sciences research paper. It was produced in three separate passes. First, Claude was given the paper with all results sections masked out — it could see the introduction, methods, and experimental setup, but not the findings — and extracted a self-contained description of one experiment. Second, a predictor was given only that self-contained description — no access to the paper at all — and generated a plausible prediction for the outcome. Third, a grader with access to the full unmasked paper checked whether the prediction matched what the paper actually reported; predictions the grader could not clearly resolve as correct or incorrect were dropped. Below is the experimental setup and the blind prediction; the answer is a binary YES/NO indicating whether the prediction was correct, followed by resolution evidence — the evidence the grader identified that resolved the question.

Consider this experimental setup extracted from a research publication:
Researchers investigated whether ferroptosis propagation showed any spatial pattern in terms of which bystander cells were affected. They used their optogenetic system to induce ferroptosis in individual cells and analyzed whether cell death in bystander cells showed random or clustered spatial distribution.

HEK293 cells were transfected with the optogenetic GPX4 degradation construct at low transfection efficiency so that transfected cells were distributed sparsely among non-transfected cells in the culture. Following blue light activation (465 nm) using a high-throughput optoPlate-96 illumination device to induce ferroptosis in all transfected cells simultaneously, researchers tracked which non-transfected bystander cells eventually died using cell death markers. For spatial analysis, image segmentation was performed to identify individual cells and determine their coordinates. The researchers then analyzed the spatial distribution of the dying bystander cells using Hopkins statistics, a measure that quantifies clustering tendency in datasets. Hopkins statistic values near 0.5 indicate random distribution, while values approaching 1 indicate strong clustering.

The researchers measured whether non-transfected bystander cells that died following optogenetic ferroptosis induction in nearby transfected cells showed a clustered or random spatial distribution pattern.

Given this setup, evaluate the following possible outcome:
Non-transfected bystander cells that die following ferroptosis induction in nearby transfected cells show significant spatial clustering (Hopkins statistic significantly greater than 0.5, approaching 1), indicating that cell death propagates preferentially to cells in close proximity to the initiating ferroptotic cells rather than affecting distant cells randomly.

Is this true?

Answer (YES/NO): YES